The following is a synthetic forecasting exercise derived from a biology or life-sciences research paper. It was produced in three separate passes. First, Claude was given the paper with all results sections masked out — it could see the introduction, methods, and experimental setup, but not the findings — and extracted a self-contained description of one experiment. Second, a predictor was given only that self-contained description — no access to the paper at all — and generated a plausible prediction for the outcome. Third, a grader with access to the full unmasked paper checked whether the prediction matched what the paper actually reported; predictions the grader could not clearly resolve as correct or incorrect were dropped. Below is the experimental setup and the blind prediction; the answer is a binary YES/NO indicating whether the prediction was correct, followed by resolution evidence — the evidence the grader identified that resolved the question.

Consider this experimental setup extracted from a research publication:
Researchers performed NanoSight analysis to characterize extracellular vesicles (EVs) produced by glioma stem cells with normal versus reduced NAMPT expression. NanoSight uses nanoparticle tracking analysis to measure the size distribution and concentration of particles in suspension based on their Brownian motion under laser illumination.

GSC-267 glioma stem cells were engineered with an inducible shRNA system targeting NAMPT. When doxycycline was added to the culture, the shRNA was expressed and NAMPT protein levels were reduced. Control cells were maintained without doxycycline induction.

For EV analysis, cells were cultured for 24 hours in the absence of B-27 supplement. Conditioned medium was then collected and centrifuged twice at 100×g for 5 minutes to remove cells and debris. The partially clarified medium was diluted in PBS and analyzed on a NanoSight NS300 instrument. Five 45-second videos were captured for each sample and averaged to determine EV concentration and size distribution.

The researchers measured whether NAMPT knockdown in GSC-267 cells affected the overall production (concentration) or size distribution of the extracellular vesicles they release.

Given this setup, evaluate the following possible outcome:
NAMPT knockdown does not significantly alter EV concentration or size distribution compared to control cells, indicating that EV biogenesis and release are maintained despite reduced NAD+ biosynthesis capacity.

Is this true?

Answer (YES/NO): YES